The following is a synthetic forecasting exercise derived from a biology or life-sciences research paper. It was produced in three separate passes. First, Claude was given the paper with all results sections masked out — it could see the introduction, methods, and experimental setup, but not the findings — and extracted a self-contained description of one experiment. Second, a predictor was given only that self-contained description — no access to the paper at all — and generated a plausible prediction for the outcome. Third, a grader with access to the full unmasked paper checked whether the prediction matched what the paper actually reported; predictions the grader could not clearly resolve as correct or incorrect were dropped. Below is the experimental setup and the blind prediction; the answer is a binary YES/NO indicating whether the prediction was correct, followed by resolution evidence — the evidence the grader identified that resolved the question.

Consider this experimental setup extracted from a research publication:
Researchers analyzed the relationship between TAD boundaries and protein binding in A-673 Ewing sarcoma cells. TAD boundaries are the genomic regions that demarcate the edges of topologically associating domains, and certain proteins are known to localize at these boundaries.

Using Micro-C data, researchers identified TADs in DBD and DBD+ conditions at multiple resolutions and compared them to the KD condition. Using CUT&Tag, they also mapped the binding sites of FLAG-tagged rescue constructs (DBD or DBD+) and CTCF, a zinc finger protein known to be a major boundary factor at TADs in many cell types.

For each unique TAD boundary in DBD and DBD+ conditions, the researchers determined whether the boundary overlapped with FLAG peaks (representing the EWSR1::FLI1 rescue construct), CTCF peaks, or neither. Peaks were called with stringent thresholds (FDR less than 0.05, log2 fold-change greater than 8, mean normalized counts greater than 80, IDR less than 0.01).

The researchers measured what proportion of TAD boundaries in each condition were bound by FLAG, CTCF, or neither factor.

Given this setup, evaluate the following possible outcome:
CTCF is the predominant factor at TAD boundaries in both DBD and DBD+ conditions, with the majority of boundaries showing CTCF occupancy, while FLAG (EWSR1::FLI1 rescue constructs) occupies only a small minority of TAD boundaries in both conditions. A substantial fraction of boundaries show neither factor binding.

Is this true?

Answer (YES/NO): NO